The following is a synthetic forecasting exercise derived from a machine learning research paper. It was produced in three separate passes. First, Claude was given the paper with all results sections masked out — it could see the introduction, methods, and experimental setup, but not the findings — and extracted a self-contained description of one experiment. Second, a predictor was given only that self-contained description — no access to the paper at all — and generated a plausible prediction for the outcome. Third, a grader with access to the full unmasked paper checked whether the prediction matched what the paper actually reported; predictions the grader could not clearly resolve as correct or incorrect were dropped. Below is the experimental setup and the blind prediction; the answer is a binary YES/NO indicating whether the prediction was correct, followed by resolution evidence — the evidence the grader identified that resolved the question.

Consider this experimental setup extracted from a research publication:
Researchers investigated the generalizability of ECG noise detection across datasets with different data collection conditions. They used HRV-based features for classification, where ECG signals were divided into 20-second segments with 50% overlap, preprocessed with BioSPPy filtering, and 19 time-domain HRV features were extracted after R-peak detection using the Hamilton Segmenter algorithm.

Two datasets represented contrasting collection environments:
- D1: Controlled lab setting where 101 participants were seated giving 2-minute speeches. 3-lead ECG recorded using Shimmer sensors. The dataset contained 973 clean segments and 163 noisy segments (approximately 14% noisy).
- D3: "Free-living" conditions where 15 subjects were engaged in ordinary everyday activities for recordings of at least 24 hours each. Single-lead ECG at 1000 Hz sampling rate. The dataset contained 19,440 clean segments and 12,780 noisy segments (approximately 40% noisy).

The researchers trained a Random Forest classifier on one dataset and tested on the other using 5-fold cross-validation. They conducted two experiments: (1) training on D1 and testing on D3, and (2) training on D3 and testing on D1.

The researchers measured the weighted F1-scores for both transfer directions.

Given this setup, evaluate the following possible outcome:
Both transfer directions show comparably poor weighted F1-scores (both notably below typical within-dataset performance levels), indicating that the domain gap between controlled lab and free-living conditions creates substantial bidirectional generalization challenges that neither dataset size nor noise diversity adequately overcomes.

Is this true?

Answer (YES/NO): NO